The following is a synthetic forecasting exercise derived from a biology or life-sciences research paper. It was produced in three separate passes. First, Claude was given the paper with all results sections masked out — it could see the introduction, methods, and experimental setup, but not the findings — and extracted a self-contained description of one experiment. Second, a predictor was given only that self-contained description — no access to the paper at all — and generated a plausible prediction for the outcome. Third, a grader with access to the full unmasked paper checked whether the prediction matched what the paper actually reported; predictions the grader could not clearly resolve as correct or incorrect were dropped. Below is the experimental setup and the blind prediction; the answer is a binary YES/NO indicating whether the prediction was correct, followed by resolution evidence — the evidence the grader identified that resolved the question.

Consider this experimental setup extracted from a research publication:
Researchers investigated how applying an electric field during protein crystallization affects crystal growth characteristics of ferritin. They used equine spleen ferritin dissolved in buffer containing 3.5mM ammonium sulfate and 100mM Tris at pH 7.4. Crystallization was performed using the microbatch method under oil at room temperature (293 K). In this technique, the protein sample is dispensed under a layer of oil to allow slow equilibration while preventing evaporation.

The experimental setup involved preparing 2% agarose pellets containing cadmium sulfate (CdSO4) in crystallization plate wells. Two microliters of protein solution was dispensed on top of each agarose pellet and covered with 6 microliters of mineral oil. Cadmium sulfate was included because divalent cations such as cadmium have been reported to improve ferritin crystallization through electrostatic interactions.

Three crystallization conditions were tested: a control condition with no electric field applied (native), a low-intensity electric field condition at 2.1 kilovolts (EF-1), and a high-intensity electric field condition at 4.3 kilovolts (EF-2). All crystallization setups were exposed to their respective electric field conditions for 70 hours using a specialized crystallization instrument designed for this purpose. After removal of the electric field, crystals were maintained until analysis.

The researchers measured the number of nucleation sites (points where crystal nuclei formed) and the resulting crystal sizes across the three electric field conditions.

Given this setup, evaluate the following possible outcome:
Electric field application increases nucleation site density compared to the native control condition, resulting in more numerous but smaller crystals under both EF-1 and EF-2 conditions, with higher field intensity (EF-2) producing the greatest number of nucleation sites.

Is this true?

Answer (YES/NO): NO